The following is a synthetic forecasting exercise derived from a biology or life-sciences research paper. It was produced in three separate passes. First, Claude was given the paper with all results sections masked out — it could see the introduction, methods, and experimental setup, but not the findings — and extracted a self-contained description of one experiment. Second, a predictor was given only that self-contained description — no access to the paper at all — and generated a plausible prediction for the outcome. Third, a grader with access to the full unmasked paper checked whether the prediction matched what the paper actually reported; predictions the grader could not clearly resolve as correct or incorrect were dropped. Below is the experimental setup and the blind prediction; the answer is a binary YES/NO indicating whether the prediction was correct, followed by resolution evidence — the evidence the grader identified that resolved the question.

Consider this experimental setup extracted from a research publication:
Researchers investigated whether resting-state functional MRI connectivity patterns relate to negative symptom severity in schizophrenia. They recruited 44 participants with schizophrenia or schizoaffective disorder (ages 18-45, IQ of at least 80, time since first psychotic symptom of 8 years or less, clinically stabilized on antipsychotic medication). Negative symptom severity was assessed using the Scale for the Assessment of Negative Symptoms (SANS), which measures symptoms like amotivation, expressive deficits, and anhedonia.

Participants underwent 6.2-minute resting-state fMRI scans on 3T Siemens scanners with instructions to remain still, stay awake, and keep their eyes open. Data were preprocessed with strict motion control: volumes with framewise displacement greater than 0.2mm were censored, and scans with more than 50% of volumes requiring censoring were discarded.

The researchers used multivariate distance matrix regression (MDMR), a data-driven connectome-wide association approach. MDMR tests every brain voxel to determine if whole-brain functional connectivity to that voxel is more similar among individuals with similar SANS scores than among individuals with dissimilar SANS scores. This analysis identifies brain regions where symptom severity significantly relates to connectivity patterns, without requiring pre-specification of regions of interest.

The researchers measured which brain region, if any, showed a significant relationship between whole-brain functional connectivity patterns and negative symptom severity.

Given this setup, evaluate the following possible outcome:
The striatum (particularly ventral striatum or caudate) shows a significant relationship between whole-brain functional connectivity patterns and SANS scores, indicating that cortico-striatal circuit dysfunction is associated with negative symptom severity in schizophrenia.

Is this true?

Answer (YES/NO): NO